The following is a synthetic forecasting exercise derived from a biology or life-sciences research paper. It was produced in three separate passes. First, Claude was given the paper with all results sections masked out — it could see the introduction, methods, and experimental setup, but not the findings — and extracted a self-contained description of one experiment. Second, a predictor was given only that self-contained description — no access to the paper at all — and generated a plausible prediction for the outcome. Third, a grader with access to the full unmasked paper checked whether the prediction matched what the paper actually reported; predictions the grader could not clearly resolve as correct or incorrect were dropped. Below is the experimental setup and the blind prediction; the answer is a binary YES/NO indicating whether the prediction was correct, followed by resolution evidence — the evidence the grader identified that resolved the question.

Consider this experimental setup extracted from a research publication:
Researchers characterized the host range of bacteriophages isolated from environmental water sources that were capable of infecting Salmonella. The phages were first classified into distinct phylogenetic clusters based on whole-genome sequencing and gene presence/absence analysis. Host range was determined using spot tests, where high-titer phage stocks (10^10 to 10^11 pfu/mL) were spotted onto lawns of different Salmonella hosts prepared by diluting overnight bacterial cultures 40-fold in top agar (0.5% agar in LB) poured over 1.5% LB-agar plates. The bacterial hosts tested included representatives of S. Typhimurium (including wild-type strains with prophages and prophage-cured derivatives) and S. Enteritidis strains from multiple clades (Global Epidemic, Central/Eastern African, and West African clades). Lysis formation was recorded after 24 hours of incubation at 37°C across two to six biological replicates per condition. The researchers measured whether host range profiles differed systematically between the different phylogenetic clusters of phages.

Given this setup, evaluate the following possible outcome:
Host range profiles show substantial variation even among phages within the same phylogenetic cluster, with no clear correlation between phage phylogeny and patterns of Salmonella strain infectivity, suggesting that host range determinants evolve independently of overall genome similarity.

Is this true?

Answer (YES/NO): NO